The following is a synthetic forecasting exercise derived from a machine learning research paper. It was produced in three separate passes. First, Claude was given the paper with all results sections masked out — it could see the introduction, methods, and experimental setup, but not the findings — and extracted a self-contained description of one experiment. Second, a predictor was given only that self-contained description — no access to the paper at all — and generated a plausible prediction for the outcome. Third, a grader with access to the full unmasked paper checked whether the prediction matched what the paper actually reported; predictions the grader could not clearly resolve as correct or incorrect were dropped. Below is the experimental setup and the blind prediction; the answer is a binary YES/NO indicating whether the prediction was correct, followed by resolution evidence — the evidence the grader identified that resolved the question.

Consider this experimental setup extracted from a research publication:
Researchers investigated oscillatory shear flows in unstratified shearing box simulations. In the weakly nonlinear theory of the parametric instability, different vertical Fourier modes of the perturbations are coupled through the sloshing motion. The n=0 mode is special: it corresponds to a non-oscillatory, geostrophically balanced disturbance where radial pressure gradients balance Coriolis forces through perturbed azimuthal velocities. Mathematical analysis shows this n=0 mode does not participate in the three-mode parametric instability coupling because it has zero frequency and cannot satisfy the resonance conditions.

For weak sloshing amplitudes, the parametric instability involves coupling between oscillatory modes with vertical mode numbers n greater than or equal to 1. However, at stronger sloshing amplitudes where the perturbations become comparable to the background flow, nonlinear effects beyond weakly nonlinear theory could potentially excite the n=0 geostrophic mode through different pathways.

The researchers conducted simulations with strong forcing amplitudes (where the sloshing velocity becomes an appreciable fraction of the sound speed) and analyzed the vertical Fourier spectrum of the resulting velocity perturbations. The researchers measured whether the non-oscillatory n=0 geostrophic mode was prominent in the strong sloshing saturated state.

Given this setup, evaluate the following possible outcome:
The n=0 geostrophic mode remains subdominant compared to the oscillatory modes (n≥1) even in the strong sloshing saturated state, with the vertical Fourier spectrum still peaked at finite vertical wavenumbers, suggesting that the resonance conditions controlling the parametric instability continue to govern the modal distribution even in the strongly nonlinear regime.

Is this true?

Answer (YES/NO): NO